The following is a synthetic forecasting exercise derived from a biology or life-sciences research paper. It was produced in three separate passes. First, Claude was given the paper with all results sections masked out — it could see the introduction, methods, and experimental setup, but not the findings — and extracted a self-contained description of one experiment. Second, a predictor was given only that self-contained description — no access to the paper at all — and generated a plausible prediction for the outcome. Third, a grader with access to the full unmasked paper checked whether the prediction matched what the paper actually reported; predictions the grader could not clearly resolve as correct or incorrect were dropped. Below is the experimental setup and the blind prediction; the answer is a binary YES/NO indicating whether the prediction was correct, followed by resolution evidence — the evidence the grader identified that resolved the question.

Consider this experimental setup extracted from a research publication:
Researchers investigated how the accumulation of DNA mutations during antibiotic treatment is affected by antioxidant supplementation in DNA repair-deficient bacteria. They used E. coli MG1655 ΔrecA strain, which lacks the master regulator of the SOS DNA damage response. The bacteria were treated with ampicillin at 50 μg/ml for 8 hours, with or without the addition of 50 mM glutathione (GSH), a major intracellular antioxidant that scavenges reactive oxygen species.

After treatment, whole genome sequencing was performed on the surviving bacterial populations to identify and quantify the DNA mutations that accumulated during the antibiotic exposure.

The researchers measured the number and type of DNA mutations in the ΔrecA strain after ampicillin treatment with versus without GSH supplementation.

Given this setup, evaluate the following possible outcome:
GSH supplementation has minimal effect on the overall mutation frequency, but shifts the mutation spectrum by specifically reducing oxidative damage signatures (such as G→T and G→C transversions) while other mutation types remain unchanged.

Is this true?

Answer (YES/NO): NO